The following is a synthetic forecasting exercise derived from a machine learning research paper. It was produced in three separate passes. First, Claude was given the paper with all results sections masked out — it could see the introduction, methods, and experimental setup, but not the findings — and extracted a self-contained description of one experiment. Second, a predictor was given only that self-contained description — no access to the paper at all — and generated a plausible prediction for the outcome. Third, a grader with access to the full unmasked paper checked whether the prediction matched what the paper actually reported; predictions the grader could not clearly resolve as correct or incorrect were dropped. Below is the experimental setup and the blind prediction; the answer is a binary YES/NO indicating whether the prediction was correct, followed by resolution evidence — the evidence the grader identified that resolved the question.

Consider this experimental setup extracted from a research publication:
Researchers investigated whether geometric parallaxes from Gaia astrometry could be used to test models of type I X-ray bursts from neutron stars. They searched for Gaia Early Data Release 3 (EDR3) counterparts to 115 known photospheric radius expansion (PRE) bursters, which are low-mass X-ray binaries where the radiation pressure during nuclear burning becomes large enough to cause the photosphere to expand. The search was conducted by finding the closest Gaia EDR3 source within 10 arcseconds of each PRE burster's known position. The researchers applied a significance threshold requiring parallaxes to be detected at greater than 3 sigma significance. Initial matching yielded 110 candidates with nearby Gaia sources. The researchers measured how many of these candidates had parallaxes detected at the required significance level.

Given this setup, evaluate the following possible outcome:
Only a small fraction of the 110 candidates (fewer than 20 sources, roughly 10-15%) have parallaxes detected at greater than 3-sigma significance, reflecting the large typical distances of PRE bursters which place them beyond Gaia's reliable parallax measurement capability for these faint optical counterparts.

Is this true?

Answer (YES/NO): YES